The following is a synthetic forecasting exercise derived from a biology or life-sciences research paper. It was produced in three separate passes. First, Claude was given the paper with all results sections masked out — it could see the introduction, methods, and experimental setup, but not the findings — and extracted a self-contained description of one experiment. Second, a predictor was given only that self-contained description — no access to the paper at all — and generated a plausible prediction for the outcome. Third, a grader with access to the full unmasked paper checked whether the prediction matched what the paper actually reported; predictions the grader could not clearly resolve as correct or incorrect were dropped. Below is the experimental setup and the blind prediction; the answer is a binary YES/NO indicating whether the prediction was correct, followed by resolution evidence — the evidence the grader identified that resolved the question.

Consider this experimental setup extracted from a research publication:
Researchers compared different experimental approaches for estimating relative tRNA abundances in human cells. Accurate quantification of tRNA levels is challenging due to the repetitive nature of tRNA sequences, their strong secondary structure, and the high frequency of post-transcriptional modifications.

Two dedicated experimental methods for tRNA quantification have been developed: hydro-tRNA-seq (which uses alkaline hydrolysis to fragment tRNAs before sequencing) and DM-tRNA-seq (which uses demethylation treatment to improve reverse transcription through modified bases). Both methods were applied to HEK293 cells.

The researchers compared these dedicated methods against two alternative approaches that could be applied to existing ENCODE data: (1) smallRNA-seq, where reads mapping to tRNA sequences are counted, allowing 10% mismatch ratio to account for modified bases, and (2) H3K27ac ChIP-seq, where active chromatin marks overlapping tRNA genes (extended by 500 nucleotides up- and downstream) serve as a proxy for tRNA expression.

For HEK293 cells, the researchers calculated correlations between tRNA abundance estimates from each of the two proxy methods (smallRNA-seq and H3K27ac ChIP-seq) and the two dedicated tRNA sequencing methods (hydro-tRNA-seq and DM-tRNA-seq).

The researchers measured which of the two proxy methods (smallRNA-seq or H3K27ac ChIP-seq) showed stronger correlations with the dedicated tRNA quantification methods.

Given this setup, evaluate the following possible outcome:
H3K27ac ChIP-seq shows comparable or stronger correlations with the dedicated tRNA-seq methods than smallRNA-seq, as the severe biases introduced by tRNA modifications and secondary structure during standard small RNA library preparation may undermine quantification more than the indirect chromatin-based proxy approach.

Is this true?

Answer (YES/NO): NO